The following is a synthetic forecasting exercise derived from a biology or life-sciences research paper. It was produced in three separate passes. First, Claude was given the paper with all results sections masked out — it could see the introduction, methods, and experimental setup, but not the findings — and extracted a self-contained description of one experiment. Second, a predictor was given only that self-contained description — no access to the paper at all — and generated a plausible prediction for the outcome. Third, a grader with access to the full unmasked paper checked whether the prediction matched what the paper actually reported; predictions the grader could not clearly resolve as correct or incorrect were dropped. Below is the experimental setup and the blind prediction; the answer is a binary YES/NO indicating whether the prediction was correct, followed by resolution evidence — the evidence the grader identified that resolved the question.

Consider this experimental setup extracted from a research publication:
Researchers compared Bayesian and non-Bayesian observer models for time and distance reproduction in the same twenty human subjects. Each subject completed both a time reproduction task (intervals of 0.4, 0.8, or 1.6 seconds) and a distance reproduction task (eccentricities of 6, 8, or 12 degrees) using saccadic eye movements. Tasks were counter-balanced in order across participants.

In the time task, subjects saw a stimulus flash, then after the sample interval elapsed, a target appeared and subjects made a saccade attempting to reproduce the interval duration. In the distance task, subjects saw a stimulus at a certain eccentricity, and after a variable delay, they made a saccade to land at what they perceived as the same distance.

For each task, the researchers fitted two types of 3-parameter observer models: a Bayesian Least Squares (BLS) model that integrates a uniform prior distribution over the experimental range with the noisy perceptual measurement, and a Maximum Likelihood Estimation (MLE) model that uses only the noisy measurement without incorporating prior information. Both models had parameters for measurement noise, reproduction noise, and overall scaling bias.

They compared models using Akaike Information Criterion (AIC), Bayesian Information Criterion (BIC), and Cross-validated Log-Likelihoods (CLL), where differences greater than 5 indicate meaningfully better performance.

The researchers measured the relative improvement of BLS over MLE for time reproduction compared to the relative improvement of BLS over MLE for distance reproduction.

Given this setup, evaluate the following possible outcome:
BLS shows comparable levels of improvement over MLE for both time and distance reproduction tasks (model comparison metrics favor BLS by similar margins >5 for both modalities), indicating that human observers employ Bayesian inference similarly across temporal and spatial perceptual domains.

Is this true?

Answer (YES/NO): NO